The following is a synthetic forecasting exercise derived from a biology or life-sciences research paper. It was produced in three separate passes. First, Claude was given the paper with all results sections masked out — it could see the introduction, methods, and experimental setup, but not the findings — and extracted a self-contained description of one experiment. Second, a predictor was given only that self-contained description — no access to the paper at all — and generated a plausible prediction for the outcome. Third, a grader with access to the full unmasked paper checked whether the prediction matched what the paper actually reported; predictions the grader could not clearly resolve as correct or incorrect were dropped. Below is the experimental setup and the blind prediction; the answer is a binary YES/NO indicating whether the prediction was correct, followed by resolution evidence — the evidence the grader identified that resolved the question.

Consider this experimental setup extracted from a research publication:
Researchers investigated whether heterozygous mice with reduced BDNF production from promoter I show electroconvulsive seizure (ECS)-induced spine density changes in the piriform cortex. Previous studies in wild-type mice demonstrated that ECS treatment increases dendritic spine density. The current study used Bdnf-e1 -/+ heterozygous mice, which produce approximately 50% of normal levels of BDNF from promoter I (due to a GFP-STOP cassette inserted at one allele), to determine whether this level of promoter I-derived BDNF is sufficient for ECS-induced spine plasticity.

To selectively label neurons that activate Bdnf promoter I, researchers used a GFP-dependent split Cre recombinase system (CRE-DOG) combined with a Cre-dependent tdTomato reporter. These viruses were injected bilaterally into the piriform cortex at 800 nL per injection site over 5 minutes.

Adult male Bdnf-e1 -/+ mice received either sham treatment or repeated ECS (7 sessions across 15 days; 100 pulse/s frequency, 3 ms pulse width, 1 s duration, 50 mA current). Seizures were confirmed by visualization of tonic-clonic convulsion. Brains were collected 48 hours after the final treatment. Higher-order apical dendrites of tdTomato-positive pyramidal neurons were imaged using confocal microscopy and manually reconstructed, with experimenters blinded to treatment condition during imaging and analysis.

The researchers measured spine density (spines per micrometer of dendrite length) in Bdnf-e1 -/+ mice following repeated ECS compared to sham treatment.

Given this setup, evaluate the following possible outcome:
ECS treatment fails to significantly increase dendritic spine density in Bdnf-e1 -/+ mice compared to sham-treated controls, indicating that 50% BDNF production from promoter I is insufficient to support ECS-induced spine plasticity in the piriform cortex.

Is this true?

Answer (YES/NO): YES